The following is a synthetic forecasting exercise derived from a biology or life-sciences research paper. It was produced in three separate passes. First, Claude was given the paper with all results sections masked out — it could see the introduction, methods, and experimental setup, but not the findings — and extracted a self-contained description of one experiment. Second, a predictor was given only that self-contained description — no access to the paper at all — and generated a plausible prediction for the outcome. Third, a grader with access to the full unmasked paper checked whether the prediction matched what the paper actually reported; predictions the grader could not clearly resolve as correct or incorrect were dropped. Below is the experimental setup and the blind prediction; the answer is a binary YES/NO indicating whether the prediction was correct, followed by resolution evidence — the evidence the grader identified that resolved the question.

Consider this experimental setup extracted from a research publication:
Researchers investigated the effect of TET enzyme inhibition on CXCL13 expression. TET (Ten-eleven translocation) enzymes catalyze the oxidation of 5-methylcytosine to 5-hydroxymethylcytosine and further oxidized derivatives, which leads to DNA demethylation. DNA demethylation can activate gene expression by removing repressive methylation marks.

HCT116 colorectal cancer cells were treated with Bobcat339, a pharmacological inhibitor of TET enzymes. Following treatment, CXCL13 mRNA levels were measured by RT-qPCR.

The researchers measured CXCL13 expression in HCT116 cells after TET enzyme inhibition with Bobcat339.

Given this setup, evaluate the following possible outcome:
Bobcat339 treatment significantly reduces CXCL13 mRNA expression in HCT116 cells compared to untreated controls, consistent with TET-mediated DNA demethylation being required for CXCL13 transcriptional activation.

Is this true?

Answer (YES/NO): YES